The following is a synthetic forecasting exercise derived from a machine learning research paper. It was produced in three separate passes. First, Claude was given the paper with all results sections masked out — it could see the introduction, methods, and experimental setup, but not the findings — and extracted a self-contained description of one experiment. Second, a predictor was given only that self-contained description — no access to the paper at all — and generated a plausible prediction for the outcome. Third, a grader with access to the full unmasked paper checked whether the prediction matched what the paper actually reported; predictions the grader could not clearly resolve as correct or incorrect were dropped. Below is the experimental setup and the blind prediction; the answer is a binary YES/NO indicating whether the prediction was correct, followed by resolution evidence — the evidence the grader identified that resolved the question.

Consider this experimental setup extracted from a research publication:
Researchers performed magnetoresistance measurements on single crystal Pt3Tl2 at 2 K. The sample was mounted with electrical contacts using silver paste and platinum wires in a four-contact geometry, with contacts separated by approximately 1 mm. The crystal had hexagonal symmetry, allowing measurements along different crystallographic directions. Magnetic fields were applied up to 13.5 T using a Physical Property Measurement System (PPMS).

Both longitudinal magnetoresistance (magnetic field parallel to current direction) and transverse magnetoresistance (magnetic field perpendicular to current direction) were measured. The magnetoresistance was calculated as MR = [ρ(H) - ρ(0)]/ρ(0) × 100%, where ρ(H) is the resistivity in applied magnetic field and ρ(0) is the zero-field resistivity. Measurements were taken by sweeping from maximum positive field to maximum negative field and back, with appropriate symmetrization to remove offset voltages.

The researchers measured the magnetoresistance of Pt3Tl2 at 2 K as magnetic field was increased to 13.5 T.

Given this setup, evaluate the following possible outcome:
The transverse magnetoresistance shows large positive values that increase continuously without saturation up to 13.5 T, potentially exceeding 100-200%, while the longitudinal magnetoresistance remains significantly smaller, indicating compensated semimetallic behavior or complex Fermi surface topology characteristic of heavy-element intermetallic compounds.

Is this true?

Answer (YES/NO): YES